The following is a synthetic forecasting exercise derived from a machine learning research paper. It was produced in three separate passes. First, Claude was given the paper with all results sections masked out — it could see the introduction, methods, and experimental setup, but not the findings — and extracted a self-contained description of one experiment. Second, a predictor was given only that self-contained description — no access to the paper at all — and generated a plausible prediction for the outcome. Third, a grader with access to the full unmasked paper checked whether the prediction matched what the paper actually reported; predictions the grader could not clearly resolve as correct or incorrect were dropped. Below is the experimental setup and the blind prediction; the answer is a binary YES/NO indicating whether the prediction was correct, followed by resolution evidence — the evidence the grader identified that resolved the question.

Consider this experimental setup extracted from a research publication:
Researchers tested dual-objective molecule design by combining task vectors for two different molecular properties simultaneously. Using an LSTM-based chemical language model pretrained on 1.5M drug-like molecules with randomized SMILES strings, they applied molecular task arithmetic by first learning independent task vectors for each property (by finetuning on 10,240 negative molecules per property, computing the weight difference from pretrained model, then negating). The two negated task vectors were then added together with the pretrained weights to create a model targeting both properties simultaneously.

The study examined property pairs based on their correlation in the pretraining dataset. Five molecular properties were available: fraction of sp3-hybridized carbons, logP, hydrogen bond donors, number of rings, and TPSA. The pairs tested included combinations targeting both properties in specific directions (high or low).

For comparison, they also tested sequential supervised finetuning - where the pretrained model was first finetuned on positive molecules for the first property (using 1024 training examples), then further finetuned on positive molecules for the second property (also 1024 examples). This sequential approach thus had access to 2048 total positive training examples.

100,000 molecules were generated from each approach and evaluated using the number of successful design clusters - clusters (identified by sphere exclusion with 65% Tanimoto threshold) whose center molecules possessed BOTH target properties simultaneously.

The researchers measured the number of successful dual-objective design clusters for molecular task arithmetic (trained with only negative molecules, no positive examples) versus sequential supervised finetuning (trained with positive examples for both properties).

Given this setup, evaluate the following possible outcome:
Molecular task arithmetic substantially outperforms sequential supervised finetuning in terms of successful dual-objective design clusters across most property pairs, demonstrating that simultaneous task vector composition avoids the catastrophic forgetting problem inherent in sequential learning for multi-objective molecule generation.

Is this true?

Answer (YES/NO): YES